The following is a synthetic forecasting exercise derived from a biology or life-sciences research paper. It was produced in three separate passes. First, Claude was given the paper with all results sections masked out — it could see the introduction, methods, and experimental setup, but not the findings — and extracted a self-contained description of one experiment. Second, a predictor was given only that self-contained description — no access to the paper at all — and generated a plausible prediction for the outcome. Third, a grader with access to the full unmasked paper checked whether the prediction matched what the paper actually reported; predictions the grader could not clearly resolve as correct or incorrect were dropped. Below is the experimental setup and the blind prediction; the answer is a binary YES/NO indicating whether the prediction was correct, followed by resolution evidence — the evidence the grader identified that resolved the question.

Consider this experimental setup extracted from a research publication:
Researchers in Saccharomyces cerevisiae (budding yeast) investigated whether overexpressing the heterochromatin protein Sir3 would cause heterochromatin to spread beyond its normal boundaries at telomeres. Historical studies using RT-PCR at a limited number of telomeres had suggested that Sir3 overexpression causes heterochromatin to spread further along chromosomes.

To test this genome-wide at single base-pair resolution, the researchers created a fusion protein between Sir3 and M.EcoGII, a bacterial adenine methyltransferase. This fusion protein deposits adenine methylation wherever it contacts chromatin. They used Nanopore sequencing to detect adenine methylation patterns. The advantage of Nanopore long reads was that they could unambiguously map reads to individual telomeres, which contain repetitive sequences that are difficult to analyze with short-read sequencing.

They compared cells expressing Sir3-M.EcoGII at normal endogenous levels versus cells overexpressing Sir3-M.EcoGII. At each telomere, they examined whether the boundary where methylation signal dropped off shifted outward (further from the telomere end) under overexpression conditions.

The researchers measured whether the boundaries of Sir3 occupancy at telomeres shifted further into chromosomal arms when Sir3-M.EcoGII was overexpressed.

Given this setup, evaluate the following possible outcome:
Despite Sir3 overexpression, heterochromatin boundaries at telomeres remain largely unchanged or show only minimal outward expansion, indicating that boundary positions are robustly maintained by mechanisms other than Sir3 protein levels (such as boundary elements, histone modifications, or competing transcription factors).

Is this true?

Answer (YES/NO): YES